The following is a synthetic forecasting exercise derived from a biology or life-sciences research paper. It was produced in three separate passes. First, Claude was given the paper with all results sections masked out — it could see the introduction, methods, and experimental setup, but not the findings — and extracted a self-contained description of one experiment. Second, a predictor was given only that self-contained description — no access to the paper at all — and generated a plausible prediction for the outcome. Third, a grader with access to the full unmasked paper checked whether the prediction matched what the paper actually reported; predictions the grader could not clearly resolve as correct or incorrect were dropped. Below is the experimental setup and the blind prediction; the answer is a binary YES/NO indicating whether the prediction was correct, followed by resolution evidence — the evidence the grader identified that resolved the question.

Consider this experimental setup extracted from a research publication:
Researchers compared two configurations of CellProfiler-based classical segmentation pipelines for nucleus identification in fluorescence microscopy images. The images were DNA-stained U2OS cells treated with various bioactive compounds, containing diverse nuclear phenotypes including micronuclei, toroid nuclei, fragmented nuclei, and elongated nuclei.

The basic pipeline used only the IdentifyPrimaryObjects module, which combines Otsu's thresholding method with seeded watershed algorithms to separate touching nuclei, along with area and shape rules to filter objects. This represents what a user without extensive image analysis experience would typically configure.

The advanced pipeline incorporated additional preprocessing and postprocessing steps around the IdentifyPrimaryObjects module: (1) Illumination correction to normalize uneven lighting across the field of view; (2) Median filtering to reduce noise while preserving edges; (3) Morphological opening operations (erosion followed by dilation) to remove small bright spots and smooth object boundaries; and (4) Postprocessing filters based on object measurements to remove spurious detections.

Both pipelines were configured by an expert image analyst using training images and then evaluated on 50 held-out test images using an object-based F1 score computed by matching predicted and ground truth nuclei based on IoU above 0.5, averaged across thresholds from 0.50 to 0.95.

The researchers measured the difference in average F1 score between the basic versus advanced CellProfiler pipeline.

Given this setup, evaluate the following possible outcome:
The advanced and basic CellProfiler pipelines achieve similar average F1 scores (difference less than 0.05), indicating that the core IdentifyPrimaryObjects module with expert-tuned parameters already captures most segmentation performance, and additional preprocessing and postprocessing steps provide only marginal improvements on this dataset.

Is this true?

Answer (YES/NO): YES